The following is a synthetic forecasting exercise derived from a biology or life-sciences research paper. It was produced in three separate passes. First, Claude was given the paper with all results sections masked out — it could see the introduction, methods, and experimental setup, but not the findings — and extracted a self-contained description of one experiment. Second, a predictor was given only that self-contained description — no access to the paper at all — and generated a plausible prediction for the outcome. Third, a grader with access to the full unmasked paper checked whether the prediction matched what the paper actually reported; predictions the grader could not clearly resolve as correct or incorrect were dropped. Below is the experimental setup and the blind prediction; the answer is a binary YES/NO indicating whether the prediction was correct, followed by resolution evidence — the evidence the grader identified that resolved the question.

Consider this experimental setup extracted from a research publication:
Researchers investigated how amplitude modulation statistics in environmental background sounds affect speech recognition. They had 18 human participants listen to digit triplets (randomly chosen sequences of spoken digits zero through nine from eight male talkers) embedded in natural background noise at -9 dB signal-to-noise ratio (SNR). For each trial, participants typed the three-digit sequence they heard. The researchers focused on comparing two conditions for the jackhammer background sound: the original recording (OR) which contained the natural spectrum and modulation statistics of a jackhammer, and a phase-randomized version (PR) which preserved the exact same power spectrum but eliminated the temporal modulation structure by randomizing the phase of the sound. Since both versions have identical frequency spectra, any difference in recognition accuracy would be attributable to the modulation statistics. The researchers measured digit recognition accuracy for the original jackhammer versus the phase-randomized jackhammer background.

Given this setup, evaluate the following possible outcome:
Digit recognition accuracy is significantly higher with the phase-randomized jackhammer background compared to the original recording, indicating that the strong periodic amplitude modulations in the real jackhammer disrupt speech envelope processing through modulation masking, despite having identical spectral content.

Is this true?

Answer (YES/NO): NO